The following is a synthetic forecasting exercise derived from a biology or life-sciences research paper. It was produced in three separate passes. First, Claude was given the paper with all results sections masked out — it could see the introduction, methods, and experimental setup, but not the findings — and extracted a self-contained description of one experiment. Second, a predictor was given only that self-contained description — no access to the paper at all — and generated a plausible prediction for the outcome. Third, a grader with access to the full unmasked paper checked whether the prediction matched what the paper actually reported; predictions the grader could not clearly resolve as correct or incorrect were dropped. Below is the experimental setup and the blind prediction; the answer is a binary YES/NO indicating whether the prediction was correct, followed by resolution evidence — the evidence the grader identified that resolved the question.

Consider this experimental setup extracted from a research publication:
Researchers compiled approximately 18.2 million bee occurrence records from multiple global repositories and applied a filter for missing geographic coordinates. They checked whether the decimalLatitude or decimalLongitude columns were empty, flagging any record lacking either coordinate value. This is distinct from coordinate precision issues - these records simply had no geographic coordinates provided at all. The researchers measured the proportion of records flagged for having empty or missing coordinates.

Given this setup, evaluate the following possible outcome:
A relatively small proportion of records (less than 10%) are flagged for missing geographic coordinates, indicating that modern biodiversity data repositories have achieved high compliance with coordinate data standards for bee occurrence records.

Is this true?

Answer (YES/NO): NO